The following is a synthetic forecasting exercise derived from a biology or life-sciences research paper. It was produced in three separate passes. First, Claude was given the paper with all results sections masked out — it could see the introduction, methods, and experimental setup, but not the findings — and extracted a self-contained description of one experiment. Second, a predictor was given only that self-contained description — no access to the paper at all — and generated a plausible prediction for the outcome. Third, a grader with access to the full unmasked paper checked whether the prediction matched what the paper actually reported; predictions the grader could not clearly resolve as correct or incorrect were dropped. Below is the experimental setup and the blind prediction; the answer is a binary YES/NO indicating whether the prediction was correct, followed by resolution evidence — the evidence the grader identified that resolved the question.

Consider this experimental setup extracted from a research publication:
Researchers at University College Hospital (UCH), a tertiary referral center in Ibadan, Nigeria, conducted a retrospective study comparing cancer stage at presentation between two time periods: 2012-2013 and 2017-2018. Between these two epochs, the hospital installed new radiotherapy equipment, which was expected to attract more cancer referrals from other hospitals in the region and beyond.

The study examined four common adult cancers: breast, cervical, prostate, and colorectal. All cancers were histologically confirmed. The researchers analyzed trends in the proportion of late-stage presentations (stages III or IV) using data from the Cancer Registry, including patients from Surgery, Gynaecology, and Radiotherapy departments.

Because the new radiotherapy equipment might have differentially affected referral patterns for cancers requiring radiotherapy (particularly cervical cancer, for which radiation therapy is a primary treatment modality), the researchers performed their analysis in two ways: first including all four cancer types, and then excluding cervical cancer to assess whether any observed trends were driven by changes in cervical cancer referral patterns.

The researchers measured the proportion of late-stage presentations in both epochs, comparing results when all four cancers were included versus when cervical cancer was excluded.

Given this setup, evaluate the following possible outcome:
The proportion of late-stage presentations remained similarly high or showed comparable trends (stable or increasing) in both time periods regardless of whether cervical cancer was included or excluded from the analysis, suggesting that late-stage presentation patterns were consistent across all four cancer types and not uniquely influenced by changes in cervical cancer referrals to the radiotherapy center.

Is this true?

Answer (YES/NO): YES